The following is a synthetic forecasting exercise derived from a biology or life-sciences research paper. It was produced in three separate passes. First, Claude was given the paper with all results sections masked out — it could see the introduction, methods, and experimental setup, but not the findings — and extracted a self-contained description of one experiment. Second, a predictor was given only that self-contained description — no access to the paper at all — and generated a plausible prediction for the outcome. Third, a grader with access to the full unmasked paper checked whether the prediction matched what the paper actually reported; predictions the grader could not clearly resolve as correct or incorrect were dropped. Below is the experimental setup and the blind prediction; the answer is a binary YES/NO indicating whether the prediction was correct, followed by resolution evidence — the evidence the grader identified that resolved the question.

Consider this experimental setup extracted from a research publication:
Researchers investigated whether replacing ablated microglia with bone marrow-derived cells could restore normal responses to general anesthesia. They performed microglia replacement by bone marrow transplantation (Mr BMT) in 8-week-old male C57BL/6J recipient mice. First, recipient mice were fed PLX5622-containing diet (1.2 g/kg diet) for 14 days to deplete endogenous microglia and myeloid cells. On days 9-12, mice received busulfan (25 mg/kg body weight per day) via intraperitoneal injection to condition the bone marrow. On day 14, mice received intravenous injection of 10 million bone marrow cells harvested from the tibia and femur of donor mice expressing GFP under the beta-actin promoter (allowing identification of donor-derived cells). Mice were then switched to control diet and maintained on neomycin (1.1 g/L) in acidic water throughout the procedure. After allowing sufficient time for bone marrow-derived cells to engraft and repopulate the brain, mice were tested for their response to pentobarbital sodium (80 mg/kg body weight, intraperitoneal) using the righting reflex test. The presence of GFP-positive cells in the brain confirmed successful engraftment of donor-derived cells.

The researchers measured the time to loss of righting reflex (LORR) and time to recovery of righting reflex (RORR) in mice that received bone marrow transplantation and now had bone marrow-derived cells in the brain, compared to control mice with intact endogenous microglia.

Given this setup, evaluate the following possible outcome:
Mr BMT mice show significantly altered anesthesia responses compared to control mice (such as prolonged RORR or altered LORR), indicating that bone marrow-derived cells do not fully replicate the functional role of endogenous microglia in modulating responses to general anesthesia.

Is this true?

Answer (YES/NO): YES